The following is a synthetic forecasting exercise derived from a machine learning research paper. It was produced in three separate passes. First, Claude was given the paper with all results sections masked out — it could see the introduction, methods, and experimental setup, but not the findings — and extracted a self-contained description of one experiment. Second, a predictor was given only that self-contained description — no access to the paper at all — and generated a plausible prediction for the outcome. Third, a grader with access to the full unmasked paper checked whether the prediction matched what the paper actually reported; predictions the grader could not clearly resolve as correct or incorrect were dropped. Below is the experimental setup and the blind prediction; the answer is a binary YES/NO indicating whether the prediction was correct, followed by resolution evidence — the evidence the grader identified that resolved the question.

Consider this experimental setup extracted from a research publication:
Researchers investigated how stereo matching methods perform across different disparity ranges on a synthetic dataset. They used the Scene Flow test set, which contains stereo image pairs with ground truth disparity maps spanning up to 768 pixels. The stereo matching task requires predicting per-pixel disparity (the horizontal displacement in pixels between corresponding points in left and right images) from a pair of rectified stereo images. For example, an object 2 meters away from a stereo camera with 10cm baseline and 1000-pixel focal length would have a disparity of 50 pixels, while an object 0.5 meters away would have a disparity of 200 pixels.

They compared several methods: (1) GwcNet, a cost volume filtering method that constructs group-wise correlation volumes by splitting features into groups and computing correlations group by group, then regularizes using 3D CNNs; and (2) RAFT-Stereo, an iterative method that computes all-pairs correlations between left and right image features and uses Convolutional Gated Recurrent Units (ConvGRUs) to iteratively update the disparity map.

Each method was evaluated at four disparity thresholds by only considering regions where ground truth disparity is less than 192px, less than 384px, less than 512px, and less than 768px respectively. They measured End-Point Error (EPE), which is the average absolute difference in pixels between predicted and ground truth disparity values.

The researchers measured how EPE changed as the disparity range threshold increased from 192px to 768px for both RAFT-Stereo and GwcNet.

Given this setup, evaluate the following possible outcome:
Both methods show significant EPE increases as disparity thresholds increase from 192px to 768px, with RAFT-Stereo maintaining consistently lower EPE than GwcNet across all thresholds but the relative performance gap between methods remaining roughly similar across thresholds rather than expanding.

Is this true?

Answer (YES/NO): NO